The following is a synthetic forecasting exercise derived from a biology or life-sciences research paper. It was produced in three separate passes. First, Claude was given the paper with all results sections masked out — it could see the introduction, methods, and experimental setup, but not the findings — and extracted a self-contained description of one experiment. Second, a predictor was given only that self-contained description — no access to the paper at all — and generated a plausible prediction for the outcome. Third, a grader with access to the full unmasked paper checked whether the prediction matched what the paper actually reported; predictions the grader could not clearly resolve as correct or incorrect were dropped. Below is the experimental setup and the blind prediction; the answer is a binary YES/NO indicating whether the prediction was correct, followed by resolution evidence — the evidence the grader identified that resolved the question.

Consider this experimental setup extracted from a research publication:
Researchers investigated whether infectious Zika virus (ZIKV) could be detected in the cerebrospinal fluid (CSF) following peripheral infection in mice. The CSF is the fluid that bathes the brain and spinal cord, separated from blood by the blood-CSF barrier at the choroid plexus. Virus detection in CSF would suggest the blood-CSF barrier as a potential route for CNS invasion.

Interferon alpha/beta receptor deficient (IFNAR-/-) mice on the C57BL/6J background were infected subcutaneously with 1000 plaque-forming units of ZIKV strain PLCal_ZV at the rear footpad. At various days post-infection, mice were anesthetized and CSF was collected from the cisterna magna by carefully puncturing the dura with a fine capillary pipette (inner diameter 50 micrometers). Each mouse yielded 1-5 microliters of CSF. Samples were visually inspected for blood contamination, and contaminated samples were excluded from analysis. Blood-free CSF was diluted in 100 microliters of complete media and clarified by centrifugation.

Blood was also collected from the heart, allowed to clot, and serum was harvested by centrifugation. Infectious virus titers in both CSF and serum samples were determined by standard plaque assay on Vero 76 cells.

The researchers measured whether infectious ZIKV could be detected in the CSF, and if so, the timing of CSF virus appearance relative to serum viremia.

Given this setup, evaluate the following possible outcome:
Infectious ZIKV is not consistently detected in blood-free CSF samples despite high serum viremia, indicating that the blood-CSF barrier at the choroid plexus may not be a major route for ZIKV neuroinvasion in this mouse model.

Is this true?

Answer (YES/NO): NO